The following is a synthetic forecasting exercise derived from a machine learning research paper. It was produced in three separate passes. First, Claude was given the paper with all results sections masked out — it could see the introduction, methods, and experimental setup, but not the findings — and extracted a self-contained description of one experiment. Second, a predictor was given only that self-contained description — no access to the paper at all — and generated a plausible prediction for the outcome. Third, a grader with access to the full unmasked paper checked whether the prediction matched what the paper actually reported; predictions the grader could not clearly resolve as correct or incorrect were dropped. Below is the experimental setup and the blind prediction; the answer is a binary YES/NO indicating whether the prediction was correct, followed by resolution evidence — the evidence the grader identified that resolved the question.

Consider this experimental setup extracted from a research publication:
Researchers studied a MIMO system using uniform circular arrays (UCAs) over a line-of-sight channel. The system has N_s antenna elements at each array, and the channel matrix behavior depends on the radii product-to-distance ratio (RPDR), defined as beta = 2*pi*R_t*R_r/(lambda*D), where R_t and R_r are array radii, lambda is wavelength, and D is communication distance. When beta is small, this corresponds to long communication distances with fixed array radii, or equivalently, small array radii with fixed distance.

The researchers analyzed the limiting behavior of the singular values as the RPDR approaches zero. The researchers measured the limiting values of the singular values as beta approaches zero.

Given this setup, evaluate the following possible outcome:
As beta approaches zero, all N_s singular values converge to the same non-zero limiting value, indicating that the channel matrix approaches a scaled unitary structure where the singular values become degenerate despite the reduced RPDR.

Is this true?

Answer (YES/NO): NO